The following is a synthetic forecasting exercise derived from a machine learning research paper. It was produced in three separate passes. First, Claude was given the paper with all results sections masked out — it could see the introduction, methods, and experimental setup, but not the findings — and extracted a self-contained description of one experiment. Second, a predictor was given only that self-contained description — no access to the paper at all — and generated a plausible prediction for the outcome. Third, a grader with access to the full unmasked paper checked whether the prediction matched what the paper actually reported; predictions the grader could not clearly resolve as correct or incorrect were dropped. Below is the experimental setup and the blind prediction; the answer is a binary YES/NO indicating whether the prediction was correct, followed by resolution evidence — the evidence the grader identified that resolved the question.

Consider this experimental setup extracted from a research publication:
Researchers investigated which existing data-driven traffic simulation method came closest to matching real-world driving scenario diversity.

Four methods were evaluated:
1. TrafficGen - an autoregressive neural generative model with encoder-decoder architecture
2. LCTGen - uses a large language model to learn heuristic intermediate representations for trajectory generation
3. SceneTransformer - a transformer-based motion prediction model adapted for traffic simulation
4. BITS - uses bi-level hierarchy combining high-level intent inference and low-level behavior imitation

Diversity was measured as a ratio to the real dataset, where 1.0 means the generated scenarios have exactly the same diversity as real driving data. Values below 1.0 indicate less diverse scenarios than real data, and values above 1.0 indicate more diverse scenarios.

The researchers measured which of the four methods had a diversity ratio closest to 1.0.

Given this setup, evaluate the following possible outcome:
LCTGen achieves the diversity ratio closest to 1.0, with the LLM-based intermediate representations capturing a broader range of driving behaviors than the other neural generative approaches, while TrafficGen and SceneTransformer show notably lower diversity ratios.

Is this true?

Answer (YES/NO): NO